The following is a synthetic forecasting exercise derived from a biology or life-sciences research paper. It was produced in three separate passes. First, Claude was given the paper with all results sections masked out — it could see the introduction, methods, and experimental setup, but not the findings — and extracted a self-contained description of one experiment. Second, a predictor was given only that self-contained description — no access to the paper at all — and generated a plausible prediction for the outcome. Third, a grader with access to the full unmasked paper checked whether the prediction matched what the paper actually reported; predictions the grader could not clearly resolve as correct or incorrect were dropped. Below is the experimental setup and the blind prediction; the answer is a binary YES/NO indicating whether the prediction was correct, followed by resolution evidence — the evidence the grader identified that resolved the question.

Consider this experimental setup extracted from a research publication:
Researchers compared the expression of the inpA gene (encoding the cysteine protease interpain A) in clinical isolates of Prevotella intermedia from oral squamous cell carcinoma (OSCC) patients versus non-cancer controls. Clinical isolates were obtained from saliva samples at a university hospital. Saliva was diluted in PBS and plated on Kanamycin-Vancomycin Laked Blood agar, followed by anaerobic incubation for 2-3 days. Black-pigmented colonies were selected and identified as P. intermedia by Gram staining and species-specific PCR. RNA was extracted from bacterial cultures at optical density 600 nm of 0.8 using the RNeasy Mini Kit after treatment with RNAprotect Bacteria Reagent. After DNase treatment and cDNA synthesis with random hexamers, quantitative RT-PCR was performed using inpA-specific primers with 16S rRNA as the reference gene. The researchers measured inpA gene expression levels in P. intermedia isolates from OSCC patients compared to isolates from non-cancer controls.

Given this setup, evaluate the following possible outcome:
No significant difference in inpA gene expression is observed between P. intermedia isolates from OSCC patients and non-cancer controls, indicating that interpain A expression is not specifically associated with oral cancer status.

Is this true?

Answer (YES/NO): NO